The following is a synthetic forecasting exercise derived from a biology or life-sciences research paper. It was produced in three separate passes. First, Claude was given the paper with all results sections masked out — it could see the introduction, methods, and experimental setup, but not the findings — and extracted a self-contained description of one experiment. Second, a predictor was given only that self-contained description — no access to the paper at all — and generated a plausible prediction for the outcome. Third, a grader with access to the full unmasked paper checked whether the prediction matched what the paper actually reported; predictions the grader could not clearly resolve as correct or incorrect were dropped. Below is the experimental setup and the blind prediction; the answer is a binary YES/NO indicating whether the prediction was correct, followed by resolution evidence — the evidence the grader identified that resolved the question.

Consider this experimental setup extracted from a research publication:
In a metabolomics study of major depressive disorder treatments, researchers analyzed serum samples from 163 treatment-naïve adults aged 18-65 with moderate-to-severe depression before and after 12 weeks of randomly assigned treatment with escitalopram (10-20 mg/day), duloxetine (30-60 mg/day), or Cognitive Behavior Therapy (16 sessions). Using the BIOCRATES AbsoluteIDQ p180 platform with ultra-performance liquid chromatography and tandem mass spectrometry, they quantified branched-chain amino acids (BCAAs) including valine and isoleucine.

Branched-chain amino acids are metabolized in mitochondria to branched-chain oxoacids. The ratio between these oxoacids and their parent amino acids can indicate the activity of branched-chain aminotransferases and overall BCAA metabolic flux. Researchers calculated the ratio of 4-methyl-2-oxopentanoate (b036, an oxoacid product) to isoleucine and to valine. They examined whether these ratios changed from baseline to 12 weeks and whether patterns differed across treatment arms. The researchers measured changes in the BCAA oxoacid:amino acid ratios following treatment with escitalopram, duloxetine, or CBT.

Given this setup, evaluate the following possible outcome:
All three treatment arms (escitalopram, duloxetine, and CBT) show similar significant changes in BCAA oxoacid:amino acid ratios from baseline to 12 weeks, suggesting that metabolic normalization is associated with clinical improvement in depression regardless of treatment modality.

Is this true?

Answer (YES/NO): NO